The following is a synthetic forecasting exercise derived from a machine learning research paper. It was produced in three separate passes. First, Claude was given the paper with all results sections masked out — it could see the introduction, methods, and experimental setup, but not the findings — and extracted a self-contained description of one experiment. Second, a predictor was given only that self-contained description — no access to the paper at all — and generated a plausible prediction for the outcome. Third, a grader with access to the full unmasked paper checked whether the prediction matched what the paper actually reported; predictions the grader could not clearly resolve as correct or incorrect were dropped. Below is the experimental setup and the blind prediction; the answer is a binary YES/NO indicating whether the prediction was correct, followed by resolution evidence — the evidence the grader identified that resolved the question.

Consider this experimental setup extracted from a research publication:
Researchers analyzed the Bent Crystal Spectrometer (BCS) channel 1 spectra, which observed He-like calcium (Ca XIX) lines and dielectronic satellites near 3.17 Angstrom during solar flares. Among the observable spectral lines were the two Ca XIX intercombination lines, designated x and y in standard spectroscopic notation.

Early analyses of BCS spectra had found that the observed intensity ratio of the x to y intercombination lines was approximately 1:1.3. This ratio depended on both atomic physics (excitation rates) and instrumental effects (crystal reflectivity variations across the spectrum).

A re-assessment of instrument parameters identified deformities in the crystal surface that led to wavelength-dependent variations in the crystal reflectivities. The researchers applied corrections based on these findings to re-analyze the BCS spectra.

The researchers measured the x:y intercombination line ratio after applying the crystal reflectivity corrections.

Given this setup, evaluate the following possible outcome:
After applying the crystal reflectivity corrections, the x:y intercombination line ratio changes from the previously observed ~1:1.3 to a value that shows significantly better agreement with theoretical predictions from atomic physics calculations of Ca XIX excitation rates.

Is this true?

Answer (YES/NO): YES